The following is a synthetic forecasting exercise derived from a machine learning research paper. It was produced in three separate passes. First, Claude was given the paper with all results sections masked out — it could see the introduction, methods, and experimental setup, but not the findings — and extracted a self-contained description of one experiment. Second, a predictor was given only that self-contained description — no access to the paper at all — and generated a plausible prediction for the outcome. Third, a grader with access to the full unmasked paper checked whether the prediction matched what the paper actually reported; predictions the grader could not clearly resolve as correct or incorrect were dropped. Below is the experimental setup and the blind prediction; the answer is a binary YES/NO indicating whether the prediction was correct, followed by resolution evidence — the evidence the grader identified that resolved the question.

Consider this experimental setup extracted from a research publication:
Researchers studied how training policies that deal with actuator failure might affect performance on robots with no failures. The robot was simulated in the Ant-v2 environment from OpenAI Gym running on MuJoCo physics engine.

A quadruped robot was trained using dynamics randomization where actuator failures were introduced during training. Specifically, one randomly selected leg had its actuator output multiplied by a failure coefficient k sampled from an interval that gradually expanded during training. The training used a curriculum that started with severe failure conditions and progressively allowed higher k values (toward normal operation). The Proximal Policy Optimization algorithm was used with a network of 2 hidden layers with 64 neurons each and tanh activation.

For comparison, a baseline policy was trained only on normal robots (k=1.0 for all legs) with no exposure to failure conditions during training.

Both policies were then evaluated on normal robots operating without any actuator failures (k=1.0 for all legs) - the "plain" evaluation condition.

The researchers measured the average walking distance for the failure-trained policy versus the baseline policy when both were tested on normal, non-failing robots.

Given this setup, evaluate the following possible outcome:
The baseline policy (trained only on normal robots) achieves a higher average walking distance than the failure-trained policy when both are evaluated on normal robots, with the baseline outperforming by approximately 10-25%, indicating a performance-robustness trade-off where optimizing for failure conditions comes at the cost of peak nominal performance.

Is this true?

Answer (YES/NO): NO